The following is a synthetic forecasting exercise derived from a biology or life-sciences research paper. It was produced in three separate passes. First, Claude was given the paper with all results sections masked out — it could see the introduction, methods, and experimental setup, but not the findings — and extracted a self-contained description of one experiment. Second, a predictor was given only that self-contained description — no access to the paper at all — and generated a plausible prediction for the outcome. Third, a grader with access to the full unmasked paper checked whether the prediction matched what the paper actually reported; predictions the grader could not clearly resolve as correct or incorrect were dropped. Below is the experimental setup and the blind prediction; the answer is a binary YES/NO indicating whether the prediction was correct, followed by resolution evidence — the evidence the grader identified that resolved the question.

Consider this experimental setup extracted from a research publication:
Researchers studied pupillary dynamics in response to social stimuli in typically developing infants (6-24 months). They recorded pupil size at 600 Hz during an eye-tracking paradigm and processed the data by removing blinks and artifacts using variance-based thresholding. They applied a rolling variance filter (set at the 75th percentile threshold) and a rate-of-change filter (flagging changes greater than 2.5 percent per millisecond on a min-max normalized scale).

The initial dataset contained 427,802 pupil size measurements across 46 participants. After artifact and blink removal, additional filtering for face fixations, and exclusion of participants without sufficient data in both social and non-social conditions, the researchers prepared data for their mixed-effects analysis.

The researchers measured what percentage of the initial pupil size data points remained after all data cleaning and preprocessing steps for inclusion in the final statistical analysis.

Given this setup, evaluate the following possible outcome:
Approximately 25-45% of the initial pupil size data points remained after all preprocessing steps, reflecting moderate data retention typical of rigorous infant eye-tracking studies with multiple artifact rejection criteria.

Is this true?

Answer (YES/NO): YES